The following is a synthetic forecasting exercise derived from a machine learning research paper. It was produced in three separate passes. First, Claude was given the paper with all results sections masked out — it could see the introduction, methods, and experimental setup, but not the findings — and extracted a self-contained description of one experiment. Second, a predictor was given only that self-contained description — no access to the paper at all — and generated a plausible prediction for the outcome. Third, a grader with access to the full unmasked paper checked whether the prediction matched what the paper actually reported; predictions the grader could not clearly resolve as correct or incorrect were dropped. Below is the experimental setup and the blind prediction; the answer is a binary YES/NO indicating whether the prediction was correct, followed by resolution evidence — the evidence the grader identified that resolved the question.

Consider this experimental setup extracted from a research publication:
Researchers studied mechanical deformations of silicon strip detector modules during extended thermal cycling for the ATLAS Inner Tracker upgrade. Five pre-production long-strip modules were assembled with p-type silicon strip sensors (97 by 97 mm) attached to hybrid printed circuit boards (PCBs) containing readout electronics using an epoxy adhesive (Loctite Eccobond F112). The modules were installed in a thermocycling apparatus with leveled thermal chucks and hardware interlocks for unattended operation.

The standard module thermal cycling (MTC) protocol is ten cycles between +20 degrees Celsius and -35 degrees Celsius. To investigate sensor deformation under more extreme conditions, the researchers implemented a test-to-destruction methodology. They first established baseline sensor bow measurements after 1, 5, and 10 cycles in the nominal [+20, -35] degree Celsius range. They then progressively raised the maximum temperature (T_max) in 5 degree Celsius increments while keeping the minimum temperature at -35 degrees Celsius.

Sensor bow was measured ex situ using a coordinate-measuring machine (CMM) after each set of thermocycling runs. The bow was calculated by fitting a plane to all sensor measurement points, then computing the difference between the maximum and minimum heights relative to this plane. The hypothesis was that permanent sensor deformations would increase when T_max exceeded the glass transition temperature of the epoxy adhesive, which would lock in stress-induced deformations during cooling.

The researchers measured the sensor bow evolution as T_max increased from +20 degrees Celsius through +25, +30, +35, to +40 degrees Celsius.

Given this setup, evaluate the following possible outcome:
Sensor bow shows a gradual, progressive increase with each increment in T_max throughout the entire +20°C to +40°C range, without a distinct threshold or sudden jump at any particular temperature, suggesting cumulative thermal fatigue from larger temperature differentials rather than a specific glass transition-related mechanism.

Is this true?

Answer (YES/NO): NO